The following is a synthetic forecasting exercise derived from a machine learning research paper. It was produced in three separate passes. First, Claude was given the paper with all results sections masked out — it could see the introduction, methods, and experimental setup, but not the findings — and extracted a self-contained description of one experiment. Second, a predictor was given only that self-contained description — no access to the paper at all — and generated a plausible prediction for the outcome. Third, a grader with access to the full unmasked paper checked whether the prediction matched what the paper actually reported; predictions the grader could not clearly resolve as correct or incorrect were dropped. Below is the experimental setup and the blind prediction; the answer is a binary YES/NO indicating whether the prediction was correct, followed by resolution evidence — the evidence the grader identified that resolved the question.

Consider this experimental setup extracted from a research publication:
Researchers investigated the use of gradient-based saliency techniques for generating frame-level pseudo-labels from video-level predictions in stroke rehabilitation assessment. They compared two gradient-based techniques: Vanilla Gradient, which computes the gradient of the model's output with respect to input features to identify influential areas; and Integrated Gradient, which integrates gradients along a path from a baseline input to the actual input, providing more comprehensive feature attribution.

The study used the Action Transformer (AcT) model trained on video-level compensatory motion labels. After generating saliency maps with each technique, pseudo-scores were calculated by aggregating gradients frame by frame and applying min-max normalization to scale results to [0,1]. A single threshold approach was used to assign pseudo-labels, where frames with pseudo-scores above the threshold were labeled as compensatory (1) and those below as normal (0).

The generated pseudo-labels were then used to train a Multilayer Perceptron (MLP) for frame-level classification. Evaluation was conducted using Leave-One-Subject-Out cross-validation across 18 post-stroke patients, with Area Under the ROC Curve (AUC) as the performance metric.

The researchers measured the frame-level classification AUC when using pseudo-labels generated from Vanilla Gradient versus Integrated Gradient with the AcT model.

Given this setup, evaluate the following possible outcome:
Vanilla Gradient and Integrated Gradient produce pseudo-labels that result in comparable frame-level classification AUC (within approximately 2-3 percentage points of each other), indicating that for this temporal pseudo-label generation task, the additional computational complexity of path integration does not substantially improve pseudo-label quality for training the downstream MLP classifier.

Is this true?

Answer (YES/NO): NO